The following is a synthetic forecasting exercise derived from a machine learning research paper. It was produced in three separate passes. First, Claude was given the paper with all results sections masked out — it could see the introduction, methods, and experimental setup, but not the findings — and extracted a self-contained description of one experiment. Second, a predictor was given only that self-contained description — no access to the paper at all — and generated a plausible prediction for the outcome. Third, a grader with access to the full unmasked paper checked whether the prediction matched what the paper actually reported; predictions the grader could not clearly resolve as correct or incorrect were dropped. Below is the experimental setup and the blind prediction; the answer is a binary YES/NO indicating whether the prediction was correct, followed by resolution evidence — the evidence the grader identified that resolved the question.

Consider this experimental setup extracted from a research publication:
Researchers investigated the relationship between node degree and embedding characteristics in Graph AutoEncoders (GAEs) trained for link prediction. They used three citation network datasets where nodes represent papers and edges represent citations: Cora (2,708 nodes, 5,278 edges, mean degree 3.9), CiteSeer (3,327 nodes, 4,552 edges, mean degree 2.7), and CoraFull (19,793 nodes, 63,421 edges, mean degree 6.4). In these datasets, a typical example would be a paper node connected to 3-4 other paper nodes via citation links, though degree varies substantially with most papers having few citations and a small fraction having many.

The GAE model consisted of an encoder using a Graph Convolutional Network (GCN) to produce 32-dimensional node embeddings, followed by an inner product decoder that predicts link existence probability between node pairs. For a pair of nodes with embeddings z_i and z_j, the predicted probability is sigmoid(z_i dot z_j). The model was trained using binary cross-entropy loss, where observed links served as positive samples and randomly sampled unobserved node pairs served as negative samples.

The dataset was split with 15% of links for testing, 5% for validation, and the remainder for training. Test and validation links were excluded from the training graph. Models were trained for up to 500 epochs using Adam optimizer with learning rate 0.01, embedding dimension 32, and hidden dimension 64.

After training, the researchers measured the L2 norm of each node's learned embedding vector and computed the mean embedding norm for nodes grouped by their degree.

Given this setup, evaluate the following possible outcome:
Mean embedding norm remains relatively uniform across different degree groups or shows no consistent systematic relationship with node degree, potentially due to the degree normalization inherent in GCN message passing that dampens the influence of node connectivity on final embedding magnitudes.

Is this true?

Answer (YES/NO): NO